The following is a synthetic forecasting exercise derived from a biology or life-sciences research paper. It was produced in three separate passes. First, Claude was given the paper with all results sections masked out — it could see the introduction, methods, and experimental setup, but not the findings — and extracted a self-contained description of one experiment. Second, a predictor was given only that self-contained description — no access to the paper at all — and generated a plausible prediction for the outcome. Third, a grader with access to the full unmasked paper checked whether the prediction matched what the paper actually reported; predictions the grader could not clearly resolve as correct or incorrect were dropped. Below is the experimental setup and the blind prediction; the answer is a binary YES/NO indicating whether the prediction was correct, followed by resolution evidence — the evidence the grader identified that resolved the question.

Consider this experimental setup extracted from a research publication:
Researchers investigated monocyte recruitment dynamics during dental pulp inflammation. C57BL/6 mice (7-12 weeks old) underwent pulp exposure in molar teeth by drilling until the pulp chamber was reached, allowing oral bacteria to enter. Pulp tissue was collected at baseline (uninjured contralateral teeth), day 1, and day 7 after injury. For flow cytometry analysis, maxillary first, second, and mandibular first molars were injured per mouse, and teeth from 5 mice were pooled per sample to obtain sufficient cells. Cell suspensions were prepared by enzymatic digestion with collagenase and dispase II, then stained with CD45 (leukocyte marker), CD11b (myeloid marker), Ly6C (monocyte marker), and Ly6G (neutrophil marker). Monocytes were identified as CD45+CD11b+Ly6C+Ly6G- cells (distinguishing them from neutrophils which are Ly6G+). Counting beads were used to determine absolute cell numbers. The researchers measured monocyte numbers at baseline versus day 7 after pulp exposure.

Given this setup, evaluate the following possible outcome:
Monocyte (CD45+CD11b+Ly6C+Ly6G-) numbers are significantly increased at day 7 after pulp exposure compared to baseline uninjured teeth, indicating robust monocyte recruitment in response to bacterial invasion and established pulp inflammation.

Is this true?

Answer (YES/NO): YES